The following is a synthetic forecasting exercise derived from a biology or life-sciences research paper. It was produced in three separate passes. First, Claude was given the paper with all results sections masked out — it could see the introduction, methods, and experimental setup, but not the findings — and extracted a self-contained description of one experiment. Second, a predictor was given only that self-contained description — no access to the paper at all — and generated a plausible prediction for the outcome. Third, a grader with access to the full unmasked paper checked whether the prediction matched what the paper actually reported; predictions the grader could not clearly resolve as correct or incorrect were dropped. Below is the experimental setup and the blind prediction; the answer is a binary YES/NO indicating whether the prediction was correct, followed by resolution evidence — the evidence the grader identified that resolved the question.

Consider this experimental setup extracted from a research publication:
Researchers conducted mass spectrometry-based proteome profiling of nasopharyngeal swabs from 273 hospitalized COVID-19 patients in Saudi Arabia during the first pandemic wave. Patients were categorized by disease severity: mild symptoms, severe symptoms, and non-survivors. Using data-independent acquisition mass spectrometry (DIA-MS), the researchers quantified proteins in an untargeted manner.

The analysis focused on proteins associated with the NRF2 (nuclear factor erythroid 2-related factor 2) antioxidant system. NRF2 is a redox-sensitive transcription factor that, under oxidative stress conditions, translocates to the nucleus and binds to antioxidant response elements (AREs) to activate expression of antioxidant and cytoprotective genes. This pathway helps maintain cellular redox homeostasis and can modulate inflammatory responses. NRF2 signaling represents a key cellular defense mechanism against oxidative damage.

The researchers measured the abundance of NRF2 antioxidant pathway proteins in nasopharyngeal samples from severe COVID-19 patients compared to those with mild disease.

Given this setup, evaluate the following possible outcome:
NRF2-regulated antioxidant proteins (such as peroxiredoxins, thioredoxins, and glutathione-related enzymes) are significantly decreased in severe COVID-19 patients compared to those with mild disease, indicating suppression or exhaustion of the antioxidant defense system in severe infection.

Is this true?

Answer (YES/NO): YES